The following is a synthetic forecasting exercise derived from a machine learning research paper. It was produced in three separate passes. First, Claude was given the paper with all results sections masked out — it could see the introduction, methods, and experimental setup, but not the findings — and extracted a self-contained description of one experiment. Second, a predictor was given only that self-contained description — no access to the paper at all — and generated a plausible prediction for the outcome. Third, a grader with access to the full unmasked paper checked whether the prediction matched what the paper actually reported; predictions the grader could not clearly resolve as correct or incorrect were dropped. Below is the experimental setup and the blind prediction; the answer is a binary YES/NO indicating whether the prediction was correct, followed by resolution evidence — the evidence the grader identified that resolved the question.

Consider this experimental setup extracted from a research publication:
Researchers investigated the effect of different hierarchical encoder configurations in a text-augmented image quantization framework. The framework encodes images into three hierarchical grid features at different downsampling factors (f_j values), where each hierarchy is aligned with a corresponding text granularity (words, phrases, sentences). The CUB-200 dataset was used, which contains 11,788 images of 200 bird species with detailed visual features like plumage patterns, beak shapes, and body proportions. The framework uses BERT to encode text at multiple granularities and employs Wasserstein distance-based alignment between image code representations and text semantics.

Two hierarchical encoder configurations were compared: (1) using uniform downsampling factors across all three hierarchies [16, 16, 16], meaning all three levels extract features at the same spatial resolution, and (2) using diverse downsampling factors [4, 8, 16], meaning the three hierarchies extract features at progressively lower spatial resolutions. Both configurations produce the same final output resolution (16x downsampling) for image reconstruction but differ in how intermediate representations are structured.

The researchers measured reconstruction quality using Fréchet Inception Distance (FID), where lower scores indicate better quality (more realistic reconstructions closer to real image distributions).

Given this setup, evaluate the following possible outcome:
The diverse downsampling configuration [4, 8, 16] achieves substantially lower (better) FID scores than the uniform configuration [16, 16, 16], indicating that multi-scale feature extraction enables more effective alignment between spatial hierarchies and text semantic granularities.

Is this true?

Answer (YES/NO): YES